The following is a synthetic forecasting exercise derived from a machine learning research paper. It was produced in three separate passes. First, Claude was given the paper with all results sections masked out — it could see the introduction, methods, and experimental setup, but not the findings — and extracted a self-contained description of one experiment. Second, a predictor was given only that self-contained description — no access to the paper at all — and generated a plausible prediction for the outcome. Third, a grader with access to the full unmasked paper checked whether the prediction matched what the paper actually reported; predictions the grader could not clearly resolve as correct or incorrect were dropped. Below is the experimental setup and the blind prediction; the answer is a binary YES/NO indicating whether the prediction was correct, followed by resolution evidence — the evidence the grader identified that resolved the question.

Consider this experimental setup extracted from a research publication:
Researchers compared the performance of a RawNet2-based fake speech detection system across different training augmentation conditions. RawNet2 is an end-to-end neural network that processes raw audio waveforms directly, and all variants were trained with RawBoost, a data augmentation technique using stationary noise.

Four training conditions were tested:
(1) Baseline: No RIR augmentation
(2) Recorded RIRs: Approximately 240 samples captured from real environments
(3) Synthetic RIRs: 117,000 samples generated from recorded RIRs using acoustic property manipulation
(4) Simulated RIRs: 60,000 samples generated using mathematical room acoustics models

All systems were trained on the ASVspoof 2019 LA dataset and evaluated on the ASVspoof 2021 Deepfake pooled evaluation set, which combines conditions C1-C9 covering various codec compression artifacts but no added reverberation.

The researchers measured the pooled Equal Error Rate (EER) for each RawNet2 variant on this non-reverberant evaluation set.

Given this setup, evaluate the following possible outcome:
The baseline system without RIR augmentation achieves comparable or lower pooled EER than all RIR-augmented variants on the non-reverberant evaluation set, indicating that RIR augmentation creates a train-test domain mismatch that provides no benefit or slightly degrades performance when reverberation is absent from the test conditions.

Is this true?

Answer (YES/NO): NO